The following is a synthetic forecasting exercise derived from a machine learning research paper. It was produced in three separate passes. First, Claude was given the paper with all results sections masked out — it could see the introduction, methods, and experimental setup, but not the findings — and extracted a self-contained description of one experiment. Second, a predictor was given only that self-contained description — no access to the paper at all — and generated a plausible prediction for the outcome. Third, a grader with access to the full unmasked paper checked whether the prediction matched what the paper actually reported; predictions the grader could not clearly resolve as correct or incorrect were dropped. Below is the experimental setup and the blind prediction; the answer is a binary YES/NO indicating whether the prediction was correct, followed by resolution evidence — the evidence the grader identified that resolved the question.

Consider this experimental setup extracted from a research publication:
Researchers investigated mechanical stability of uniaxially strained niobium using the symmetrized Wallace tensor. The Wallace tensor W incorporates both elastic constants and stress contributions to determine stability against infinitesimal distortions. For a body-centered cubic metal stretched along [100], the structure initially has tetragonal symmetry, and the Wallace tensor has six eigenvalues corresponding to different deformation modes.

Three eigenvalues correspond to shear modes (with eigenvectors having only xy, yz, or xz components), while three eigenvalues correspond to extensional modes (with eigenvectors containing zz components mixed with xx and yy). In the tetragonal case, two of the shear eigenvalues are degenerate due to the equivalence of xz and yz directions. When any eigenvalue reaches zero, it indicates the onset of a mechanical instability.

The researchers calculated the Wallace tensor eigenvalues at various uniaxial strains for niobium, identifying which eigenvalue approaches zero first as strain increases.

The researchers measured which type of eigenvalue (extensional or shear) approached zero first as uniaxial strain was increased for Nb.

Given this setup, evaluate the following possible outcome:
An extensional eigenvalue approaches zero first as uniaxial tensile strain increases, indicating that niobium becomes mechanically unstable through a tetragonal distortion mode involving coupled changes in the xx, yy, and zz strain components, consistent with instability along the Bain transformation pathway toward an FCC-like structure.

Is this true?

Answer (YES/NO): NO